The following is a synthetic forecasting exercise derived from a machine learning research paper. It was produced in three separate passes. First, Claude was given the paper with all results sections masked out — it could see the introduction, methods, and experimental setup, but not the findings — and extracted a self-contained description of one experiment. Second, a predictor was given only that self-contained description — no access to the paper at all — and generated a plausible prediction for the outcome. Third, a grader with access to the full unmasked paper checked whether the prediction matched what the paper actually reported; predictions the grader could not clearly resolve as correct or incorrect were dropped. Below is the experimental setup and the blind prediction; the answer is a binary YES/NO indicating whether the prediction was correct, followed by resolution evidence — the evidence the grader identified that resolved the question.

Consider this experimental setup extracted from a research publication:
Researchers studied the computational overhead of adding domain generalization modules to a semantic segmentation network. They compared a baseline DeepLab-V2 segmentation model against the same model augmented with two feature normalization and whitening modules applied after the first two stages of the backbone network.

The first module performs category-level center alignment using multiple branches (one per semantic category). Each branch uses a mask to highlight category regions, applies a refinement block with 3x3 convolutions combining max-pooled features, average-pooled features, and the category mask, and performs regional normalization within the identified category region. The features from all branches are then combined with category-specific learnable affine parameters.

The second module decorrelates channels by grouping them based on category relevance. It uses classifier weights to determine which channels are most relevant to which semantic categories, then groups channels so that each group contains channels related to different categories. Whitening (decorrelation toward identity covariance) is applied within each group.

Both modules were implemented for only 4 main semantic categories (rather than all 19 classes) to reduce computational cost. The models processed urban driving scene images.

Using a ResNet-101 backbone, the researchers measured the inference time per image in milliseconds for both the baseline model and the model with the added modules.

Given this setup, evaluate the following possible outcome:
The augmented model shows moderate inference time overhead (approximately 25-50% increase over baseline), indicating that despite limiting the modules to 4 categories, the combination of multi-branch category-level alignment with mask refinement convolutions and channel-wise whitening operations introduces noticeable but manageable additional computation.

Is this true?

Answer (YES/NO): NO